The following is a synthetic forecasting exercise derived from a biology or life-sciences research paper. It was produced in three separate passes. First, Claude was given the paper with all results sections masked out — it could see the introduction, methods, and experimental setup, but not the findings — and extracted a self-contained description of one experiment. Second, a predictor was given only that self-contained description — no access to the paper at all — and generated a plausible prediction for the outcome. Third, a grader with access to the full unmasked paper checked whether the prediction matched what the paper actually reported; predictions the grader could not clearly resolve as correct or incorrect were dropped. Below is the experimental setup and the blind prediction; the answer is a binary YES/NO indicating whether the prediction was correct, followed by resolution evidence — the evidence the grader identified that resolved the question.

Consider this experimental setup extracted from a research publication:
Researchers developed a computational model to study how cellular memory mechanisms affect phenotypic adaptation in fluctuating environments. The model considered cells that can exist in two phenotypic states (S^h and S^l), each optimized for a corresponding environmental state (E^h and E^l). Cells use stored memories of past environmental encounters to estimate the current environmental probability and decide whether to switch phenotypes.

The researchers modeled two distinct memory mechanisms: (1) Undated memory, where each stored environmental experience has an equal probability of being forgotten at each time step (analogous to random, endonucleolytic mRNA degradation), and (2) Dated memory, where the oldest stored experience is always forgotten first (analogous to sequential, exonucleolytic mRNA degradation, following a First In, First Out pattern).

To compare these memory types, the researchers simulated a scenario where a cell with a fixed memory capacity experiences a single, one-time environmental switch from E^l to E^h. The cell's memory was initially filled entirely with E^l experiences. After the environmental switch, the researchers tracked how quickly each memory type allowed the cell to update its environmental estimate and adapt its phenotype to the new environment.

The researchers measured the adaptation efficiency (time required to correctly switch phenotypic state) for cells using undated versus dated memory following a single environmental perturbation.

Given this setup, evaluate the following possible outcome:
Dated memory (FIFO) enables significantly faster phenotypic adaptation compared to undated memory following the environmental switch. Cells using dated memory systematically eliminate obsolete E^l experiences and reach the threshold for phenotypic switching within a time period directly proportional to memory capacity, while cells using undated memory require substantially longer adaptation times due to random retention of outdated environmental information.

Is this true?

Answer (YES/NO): YES